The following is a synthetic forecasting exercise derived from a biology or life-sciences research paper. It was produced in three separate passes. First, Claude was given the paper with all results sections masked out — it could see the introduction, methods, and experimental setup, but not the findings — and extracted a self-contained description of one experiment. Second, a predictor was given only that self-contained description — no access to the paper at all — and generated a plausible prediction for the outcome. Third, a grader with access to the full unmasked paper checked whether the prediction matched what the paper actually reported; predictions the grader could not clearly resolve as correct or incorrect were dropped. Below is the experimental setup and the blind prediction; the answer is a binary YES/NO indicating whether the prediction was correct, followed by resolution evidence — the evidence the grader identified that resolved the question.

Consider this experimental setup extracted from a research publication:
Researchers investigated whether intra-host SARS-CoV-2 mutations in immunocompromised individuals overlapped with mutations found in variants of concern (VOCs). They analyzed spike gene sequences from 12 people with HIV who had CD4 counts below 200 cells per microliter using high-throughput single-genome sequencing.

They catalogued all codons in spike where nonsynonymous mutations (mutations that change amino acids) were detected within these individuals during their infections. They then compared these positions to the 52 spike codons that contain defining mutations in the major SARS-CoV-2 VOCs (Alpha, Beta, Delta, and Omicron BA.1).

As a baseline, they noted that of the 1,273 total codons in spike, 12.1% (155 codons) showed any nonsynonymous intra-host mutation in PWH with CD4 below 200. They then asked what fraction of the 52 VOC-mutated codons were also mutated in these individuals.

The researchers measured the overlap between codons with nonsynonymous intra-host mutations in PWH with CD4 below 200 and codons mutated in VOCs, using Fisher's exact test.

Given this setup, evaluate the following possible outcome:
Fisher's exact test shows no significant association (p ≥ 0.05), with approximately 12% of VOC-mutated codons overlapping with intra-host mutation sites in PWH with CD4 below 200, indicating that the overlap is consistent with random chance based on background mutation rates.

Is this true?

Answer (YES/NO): NO